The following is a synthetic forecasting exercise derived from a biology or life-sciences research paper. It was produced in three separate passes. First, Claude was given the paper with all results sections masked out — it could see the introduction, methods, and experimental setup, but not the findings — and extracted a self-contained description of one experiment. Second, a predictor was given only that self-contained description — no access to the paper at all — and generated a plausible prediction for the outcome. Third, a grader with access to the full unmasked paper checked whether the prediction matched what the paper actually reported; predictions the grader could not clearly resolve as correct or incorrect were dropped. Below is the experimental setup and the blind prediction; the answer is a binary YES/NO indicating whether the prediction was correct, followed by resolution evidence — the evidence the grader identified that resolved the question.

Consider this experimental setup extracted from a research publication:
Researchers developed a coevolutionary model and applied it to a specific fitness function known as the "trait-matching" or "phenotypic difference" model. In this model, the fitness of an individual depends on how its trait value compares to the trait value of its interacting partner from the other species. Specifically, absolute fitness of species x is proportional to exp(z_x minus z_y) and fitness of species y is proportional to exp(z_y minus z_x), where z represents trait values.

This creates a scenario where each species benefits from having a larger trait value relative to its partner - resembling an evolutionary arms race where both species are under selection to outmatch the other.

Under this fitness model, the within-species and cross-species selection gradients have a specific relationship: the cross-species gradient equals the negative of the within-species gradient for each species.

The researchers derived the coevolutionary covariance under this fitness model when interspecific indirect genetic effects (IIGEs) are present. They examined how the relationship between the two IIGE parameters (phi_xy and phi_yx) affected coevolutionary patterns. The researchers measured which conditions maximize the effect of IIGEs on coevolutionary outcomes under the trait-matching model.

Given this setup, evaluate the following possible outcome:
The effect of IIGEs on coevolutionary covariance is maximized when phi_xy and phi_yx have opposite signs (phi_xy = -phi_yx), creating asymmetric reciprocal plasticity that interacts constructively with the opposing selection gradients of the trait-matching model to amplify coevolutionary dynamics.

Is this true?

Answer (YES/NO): NO